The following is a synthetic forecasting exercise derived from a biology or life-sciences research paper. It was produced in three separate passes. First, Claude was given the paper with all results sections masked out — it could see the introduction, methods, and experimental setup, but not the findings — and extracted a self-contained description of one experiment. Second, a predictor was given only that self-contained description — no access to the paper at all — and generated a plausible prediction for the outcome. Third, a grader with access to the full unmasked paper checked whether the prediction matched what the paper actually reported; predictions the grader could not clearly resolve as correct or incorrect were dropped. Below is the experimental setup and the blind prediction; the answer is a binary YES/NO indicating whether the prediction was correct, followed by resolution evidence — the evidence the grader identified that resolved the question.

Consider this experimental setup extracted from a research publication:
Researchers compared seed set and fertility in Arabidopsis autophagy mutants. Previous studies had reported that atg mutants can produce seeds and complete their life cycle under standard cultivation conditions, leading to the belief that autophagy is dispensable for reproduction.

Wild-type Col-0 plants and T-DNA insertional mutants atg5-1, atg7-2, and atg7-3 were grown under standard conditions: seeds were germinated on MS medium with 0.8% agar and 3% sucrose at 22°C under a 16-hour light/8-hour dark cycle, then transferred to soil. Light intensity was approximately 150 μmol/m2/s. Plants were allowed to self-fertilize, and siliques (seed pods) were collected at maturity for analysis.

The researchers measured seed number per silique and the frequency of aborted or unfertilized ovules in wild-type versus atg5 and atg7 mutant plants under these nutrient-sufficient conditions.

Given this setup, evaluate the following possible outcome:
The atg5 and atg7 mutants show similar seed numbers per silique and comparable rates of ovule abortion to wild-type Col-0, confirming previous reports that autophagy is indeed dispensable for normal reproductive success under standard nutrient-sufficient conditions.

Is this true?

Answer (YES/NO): NO